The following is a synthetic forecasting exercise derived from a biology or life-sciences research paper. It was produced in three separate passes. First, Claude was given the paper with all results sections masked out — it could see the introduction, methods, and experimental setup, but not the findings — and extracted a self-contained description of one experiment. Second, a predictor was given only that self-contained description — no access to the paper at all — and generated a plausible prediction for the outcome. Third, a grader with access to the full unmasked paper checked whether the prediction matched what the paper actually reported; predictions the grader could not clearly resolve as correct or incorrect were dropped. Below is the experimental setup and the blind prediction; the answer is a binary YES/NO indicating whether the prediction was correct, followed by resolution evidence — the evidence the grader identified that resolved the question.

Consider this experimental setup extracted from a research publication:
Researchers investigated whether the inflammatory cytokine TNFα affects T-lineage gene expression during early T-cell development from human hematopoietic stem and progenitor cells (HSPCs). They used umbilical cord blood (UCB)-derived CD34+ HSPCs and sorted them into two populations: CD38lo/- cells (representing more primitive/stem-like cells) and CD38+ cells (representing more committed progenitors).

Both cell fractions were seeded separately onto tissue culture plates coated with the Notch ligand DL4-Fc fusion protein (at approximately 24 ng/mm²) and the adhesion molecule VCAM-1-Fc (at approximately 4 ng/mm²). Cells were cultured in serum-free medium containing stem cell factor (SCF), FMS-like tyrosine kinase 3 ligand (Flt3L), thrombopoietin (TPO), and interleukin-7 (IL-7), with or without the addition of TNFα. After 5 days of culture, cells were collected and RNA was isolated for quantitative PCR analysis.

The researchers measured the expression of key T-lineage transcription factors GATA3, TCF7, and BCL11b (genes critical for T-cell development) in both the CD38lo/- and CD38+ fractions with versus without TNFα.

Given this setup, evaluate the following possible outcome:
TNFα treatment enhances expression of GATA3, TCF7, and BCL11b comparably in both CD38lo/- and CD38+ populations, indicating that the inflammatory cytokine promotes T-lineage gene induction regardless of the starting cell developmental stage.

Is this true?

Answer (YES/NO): NO